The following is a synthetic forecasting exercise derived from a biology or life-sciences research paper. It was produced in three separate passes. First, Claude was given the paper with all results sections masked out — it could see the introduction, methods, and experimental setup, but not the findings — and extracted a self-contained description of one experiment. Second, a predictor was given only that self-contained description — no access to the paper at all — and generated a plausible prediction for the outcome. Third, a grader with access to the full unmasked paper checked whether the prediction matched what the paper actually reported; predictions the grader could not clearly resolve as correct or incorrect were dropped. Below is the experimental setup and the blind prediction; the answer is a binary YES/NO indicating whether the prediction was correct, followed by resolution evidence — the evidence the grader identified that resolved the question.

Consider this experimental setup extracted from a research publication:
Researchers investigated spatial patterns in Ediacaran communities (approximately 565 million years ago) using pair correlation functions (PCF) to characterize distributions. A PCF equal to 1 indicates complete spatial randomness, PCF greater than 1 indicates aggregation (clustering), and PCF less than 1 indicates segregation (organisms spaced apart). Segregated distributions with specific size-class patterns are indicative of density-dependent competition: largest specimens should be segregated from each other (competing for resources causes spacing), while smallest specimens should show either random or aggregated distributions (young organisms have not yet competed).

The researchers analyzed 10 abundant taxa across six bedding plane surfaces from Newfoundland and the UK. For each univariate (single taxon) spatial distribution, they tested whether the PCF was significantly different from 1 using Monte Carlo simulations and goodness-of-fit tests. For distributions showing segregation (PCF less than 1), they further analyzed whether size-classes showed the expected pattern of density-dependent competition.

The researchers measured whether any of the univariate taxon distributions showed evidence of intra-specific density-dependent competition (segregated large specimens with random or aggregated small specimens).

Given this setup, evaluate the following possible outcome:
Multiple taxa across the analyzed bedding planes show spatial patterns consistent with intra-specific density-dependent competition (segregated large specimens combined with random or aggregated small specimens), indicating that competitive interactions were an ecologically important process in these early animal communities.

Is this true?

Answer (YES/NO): NO